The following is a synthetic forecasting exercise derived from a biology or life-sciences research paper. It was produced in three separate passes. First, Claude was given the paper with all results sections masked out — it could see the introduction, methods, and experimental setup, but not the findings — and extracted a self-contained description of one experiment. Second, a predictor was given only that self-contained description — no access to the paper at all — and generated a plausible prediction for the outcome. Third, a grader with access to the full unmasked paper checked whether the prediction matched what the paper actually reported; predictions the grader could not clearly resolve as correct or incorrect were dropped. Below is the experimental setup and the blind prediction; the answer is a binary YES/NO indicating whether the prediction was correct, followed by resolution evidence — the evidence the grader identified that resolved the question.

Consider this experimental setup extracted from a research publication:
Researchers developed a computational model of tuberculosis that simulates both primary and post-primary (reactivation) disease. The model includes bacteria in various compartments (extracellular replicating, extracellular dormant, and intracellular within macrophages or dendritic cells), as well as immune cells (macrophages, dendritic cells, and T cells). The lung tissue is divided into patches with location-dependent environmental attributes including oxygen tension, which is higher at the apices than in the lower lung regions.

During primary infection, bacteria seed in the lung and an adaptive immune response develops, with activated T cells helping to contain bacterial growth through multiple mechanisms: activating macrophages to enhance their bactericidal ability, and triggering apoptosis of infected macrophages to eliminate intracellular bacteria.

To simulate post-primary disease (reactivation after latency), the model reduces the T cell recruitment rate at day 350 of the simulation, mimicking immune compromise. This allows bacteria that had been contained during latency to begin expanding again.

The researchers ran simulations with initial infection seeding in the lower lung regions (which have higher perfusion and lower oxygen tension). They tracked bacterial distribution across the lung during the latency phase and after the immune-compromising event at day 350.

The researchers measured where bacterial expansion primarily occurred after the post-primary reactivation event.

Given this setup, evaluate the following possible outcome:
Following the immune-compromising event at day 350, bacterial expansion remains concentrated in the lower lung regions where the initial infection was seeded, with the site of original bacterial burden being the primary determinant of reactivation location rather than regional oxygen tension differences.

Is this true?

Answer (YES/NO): NO